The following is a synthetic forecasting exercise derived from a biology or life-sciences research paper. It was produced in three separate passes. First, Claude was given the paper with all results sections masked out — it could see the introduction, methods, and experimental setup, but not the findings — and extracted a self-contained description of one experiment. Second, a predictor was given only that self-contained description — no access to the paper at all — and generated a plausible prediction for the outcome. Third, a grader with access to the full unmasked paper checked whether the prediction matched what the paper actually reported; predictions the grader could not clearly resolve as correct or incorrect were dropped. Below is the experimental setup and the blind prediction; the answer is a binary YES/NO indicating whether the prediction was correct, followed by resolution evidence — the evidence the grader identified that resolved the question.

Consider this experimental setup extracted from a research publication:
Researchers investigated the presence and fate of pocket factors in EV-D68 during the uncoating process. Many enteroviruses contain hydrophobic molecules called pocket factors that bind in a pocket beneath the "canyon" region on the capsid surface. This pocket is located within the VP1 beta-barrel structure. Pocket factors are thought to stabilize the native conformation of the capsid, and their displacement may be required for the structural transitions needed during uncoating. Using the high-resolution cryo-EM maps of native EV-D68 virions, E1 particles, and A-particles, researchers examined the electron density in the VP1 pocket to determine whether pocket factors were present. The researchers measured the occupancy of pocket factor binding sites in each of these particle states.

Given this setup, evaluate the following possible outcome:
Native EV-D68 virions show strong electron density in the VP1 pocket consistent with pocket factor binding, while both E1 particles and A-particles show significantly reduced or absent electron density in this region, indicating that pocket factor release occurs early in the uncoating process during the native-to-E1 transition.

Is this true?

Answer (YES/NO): NO